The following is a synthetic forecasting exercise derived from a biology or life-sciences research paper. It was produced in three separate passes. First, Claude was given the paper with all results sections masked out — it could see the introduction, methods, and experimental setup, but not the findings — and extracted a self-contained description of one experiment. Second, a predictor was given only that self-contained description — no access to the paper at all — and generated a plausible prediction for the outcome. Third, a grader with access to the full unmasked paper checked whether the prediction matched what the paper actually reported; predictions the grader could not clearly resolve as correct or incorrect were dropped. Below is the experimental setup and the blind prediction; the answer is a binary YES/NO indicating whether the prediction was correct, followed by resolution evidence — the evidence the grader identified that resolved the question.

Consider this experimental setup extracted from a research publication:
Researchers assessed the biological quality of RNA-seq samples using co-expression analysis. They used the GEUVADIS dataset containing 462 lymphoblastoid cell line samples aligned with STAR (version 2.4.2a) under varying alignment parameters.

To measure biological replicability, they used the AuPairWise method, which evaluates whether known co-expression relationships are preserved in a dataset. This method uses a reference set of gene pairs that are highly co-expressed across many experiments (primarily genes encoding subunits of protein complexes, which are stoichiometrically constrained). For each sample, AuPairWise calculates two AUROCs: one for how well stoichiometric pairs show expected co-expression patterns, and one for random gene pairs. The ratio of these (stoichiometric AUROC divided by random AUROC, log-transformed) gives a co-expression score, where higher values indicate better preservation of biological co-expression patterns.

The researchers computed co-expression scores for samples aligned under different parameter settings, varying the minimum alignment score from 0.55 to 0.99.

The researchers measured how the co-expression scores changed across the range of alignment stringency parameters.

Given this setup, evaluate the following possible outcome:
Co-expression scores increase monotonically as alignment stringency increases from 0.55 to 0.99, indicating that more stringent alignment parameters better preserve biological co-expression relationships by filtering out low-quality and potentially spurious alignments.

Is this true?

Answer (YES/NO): NO